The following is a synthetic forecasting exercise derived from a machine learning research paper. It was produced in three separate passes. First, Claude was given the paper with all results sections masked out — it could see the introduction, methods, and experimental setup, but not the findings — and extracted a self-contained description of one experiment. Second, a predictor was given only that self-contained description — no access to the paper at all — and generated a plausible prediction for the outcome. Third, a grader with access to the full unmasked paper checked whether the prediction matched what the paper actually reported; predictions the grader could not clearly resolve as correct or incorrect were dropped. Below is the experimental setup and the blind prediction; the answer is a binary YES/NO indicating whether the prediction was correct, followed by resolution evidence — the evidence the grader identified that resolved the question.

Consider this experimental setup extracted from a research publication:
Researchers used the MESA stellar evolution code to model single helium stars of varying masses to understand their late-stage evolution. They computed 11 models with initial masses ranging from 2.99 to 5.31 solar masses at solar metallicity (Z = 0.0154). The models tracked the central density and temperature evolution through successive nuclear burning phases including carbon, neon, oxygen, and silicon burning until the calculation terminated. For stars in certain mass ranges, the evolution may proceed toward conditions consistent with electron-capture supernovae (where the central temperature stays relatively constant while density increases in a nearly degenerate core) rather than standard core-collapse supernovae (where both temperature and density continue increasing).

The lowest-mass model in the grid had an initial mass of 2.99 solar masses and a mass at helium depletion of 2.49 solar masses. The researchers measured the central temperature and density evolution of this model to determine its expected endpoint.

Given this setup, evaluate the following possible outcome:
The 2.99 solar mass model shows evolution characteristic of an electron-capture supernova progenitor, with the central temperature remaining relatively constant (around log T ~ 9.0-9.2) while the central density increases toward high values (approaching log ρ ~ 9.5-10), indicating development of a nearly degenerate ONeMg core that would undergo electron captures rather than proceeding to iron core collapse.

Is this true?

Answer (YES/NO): NO